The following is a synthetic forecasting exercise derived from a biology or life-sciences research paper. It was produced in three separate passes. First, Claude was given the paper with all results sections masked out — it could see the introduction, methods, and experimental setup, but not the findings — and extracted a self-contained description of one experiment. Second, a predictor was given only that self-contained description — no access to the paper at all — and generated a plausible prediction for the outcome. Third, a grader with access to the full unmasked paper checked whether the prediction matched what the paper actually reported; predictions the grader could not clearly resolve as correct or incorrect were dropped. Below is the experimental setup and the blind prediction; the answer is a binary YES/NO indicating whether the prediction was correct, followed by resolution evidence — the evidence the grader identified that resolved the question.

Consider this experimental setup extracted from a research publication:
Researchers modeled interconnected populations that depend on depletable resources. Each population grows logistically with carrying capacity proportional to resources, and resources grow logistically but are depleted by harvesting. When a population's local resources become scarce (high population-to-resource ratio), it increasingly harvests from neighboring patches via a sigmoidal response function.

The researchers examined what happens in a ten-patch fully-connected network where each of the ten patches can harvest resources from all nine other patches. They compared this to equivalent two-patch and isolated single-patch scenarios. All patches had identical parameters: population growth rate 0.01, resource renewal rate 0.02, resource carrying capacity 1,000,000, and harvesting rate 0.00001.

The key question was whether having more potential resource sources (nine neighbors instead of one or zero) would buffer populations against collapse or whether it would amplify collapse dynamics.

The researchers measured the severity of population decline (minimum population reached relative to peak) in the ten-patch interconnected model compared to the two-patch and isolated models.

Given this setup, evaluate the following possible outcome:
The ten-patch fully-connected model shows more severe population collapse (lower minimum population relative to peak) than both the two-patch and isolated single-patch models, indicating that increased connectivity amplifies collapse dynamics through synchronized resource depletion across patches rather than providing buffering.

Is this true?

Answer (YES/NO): YES